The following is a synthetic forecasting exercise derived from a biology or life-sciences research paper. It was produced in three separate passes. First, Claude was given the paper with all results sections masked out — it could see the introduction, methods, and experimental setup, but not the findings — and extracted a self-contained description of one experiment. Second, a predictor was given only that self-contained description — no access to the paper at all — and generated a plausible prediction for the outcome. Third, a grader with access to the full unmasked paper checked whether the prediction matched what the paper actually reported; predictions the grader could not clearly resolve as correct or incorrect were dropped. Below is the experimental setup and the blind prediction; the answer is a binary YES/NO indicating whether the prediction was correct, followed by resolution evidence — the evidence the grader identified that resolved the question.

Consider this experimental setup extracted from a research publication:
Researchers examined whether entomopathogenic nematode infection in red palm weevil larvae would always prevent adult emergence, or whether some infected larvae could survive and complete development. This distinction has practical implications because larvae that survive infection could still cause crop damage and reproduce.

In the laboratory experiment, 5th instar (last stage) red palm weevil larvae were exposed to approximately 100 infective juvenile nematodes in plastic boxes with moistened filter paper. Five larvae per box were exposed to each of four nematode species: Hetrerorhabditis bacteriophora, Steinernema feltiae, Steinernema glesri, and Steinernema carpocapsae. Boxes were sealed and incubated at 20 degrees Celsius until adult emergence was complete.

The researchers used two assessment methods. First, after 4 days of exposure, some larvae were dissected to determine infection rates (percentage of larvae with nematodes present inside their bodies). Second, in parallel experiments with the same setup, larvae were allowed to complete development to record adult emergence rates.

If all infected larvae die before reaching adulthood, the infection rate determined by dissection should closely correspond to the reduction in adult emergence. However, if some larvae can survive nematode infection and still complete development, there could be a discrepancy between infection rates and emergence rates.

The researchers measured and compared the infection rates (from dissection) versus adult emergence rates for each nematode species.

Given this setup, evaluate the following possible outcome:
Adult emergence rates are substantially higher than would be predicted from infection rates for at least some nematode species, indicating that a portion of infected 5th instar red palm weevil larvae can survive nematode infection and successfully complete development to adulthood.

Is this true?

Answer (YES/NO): NO